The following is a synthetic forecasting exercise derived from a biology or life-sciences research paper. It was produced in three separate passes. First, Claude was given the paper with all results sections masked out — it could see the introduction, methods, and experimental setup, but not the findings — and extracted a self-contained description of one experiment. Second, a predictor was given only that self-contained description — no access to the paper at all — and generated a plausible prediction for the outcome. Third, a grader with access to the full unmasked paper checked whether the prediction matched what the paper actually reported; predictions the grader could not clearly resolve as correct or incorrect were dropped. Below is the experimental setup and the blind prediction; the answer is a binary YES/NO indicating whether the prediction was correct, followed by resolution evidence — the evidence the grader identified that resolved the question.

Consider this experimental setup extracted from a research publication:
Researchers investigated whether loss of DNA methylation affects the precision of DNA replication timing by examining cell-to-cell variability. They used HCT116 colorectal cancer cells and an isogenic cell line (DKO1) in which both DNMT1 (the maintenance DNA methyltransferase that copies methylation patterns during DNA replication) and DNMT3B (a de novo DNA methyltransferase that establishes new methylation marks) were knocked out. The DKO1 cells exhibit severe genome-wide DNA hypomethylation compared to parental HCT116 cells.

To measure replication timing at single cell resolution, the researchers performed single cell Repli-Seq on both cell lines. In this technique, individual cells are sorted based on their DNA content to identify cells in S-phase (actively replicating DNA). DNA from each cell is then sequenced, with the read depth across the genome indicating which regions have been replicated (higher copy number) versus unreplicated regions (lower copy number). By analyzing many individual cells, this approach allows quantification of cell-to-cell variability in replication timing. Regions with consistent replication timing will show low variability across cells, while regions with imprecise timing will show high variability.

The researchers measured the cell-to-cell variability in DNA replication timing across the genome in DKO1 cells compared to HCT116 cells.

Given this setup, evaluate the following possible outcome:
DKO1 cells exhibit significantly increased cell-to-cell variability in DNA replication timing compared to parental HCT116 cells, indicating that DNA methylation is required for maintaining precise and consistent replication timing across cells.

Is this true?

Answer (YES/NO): YES